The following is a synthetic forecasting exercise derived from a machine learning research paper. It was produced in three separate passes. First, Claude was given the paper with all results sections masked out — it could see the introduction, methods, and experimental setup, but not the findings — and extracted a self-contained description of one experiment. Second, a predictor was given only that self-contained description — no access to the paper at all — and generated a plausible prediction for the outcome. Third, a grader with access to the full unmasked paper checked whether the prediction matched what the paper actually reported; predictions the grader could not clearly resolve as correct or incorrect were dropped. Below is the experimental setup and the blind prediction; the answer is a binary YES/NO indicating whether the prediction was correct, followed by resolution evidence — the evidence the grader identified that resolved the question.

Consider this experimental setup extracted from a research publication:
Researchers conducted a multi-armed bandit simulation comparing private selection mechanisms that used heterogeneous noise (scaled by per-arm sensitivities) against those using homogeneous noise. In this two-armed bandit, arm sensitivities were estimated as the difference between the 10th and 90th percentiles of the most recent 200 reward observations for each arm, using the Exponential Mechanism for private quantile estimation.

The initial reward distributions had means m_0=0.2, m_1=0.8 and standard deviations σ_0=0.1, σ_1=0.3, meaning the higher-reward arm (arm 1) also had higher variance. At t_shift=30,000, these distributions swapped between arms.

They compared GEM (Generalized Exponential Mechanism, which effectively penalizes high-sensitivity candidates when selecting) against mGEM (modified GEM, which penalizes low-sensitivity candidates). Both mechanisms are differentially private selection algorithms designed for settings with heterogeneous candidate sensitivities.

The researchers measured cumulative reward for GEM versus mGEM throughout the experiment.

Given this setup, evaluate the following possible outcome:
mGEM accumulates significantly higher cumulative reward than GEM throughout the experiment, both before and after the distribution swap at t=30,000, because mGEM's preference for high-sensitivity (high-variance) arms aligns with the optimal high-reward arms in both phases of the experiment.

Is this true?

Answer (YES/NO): YES